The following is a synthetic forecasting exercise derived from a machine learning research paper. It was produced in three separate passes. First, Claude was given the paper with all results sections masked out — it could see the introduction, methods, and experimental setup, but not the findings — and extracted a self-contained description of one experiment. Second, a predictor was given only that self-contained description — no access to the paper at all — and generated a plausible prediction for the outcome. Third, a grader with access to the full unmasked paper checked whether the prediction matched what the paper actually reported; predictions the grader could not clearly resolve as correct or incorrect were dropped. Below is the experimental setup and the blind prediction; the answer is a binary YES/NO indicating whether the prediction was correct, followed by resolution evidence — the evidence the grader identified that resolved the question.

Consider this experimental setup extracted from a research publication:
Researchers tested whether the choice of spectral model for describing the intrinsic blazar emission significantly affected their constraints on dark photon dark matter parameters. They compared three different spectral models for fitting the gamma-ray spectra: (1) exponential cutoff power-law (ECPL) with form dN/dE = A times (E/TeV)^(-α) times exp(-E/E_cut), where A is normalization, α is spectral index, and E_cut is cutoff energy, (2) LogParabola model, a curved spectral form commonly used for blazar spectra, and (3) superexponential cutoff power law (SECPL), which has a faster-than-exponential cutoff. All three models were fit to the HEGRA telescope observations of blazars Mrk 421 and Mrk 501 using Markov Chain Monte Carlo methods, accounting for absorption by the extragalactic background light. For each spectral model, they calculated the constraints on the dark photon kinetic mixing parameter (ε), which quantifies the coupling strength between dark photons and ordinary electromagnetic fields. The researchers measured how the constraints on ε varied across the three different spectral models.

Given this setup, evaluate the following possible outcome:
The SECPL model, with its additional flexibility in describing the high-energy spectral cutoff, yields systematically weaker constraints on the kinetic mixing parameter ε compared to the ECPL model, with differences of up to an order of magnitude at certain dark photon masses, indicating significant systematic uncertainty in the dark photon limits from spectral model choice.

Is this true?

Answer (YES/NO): NO